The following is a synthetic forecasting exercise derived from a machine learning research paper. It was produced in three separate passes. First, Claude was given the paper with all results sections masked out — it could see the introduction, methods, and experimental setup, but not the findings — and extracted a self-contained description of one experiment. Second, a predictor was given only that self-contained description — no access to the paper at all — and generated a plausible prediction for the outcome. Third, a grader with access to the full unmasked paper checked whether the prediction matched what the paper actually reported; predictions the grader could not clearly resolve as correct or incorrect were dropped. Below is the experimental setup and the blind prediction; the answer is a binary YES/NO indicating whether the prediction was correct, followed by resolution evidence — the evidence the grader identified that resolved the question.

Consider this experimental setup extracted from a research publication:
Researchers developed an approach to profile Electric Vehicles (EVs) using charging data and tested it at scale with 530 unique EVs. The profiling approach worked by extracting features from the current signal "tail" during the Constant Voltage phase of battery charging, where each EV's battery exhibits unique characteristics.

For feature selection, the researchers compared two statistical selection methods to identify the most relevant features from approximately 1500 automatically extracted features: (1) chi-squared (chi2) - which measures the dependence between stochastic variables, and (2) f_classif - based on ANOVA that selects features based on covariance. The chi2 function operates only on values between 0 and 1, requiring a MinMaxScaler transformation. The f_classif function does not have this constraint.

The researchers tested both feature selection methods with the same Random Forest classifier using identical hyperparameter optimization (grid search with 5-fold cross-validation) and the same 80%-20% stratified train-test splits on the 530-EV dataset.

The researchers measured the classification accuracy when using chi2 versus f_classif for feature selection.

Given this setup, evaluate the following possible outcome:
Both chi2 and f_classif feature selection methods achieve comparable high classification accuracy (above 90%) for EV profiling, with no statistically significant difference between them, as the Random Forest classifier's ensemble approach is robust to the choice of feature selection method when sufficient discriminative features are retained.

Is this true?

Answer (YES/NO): NO